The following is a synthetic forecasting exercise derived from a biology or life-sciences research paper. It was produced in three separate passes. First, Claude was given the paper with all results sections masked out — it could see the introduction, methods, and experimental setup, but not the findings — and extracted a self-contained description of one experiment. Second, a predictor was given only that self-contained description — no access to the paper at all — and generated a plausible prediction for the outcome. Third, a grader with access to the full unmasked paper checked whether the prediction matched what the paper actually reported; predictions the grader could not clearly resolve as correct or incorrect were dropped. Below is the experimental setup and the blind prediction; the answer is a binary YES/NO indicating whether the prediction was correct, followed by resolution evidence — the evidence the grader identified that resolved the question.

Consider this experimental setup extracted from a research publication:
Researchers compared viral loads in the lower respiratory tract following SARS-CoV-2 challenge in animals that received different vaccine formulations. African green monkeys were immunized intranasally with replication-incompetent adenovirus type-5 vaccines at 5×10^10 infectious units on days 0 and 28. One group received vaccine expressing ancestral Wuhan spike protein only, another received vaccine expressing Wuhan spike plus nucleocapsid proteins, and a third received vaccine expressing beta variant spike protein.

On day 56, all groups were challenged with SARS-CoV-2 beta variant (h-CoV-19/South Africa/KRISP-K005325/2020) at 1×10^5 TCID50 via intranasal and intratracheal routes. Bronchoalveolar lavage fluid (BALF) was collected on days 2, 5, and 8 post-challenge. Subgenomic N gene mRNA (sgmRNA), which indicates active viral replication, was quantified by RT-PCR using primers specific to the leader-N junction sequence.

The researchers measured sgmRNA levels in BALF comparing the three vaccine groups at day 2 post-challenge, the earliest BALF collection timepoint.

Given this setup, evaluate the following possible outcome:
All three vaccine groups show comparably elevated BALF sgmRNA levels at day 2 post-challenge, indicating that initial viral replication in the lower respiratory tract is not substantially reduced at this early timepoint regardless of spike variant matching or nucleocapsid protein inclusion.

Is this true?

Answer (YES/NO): YES